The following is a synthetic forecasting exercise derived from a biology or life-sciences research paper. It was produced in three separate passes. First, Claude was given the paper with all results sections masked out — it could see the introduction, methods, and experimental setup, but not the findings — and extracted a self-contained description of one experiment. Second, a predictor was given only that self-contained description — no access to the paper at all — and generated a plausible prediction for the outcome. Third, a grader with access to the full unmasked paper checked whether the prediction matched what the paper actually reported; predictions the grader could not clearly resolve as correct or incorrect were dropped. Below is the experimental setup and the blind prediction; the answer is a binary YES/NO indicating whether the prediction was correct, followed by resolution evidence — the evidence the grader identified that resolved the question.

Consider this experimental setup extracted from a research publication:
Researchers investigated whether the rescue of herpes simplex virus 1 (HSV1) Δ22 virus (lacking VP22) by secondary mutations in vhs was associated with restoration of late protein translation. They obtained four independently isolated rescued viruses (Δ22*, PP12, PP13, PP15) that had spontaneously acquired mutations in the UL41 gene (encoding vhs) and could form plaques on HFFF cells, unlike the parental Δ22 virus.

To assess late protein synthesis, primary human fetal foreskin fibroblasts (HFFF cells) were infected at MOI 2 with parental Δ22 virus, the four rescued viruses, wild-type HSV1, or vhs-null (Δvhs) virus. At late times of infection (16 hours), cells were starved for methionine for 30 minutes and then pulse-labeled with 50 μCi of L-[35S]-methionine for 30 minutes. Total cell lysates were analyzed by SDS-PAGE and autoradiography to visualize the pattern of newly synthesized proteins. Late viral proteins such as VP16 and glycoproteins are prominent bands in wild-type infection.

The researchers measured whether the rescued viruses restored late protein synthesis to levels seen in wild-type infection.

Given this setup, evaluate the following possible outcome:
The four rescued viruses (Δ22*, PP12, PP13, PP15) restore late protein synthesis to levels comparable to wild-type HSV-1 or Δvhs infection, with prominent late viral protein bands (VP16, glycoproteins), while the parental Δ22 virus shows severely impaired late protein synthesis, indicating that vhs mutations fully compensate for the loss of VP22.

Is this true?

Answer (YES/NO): NO